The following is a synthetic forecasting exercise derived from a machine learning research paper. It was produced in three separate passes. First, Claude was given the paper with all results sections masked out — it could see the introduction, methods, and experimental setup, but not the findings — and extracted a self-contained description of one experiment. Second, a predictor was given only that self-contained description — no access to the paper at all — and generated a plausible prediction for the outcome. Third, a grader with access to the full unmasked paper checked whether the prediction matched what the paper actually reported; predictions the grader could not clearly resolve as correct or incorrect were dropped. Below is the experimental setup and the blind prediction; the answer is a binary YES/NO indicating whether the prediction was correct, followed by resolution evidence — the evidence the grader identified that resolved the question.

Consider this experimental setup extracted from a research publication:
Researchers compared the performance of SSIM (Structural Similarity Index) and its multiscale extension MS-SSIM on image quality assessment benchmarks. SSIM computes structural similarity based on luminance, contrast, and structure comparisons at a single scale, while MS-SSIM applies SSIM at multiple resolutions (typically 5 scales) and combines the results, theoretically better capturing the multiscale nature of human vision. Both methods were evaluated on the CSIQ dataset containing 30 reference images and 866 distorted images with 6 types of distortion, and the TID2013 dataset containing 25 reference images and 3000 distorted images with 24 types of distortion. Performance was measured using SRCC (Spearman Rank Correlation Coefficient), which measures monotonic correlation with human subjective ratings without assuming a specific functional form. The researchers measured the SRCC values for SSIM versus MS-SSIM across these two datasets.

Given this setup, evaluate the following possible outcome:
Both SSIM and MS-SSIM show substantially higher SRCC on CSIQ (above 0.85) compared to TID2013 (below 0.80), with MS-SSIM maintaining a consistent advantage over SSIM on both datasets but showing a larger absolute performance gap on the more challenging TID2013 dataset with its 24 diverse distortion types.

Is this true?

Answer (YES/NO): NO